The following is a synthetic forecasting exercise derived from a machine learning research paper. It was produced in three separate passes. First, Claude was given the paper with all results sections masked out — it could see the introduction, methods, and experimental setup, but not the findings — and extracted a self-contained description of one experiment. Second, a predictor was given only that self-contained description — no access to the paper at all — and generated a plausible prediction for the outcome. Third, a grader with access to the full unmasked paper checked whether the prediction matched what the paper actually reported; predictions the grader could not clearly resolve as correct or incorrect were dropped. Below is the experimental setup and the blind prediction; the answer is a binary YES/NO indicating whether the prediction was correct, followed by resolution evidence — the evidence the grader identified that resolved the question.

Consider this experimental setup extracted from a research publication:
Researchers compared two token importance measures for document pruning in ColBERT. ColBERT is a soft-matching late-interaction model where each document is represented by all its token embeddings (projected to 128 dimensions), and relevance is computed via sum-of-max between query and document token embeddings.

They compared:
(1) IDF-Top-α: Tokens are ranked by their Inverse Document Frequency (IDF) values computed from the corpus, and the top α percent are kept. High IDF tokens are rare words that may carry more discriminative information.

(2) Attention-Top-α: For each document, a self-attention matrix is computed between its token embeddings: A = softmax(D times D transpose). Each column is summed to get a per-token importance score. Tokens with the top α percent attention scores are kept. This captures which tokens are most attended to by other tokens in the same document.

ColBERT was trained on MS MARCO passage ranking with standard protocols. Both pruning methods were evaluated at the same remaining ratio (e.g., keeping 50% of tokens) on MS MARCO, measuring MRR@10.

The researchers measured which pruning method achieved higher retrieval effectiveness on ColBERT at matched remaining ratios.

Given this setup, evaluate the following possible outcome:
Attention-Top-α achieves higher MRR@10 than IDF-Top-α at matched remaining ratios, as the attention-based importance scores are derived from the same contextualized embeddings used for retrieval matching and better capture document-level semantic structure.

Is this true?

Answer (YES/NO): NO